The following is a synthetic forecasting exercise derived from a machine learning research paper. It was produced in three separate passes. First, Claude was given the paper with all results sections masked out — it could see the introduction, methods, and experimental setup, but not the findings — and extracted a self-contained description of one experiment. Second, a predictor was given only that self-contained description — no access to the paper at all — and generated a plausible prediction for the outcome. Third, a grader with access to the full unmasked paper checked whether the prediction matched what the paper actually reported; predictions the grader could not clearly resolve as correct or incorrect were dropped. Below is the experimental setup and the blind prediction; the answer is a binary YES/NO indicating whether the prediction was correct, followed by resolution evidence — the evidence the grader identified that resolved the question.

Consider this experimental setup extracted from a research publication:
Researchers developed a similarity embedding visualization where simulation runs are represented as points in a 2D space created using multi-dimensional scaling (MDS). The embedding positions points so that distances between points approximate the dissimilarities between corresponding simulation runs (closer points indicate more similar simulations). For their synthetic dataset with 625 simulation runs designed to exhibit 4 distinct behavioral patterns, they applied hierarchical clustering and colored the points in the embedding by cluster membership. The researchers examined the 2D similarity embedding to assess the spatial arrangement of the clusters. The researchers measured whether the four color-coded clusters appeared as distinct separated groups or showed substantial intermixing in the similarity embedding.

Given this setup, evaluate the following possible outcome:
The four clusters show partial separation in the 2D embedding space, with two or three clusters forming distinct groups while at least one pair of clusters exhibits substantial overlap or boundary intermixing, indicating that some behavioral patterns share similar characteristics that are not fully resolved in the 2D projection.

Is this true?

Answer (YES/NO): NO